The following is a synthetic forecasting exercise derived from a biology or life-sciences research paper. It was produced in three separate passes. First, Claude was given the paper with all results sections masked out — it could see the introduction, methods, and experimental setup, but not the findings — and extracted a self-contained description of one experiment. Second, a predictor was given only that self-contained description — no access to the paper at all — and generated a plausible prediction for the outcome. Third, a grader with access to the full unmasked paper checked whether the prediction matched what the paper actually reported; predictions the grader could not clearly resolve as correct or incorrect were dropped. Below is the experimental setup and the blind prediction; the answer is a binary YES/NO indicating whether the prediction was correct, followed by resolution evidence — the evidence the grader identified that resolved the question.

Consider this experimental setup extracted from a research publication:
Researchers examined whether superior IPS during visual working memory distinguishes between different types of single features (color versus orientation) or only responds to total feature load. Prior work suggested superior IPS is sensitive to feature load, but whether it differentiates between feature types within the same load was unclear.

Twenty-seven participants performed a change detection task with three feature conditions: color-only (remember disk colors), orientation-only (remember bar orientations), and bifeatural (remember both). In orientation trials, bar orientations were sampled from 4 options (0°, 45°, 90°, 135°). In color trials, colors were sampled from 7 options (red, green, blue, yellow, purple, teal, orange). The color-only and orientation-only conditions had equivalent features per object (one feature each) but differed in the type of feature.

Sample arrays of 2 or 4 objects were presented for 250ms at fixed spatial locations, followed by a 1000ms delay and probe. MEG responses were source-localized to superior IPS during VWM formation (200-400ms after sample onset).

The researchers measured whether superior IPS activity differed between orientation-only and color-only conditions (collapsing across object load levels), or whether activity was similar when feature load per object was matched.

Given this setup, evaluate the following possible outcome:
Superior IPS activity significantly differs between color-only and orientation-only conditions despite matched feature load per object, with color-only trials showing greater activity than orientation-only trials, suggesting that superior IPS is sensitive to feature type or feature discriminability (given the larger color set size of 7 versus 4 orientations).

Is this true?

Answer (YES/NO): NO